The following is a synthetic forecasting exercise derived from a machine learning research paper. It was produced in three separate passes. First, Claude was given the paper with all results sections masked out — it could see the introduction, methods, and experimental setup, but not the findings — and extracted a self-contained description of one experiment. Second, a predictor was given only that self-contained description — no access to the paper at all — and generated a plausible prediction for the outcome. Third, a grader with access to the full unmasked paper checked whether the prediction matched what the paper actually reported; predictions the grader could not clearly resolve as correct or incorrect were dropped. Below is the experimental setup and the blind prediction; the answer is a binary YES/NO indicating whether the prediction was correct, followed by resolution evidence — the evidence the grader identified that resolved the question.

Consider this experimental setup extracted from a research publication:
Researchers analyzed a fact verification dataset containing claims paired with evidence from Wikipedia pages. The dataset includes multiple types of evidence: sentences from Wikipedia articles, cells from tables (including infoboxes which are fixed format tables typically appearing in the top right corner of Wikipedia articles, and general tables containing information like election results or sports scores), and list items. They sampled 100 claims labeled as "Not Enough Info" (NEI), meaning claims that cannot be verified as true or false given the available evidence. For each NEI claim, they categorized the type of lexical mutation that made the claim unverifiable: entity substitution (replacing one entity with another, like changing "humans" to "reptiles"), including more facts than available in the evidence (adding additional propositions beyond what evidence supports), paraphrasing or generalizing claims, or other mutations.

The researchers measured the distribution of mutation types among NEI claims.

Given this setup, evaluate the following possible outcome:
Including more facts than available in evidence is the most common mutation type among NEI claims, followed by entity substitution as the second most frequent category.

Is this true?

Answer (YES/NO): NO